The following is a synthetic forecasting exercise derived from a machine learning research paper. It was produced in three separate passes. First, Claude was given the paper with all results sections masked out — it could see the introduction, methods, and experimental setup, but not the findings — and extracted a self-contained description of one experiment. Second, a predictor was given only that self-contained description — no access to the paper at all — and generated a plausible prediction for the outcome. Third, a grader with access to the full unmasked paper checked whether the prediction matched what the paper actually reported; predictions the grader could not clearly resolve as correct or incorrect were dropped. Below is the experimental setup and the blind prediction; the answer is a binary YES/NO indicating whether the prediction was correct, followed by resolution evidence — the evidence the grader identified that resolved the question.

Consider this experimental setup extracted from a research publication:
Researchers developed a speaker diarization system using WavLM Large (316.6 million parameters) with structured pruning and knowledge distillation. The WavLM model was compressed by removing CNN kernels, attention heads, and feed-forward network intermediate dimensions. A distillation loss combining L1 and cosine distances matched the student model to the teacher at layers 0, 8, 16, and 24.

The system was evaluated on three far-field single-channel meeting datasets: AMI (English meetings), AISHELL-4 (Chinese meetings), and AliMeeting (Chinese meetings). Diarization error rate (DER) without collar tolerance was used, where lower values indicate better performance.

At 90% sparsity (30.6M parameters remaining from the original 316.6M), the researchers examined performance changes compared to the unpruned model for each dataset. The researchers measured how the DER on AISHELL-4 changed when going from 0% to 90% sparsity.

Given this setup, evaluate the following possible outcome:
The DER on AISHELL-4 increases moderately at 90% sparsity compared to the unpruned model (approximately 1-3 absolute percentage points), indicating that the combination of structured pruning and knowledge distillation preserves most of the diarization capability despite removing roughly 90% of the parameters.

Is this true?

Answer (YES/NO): NO